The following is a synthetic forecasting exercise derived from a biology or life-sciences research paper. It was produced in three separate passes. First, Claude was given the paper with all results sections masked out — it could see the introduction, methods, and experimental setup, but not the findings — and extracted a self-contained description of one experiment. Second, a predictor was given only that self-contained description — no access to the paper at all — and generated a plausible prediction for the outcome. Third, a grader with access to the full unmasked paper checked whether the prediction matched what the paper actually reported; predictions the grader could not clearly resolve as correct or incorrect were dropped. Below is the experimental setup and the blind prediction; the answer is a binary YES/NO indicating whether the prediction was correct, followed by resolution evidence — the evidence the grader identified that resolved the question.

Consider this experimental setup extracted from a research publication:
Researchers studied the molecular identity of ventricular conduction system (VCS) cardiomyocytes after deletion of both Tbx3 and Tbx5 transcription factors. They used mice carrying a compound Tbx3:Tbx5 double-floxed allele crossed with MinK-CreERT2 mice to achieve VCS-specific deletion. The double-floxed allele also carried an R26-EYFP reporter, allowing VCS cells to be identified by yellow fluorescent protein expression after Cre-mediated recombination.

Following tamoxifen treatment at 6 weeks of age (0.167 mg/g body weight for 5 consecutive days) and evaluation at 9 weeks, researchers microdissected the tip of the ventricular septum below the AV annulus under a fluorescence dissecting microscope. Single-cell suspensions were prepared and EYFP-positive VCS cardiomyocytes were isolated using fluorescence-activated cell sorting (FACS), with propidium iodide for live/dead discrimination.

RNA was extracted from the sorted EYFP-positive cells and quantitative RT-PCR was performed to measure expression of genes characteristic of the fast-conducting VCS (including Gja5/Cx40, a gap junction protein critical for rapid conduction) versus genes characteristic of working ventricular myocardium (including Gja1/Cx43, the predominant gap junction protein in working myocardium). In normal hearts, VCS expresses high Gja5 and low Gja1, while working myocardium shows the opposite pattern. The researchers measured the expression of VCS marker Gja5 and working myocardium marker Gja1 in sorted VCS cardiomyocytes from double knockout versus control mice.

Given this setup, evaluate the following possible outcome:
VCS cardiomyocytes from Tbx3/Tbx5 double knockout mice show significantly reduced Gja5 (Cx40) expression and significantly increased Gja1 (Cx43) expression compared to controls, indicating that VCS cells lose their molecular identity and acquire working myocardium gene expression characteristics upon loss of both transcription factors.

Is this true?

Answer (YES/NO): YES